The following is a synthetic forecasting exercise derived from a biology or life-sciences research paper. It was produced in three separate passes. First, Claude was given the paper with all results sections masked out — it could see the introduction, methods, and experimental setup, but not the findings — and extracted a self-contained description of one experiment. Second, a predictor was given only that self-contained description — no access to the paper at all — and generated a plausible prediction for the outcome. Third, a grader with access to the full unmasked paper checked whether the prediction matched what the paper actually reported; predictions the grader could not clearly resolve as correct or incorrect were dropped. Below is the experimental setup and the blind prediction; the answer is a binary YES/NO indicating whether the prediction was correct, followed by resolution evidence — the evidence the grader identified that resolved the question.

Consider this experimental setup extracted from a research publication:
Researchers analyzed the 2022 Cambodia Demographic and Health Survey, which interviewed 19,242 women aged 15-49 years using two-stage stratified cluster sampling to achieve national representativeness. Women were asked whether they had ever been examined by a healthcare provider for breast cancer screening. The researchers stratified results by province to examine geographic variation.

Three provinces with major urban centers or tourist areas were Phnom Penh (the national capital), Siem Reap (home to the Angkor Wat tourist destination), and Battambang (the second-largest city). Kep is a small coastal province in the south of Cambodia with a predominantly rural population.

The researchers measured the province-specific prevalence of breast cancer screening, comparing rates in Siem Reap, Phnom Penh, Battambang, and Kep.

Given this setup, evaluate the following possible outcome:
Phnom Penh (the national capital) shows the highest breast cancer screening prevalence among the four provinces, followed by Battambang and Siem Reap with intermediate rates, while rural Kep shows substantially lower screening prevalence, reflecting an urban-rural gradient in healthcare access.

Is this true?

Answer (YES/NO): NO